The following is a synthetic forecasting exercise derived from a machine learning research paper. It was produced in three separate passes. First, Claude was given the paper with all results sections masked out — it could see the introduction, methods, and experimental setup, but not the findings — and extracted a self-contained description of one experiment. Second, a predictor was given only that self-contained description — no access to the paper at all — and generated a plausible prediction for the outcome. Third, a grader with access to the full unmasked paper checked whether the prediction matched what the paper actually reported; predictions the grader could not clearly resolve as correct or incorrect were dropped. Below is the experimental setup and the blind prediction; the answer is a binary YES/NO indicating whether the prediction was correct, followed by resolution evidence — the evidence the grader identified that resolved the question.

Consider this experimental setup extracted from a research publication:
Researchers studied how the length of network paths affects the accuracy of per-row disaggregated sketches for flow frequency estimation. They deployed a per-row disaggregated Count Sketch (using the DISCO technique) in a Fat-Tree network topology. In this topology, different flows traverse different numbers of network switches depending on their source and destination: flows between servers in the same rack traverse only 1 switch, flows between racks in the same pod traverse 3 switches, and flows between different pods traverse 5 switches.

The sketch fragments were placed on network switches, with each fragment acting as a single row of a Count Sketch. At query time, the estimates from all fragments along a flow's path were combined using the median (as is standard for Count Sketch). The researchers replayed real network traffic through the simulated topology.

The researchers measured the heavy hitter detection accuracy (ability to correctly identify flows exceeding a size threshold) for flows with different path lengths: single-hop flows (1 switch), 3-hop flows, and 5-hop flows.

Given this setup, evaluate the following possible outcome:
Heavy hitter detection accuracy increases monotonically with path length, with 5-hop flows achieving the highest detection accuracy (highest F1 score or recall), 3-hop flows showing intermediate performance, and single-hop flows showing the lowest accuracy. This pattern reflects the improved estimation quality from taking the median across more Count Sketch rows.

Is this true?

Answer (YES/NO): YES